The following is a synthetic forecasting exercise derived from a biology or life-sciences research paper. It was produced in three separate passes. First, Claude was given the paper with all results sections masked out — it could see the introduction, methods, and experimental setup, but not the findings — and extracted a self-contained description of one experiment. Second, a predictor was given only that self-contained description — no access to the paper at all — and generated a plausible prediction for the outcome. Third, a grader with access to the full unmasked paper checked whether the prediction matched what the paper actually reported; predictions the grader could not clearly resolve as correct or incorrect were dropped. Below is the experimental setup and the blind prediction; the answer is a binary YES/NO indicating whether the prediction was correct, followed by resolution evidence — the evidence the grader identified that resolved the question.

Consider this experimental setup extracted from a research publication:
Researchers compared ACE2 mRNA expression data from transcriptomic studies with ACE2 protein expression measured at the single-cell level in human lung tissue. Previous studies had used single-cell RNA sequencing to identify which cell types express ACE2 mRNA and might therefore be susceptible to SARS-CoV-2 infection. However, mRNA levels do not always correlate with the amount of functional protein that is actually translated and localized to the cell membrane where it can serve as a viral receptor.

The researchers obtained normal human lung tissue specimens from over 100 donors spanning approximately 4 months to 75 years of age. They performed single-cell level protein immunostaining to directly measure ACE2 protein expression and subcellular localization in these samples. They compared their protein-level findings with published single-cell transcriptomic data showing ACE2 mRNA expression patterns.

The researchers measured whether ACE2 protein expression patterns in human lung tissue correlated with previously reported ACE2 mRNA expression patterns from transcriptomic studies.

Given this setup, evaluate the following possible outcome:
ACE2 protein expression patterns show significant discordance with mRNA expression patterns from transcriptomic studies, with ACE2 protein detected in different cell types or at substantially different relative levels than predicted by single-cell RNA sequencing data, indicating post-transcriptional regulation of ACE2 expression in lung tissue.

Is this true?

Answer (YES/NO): NO